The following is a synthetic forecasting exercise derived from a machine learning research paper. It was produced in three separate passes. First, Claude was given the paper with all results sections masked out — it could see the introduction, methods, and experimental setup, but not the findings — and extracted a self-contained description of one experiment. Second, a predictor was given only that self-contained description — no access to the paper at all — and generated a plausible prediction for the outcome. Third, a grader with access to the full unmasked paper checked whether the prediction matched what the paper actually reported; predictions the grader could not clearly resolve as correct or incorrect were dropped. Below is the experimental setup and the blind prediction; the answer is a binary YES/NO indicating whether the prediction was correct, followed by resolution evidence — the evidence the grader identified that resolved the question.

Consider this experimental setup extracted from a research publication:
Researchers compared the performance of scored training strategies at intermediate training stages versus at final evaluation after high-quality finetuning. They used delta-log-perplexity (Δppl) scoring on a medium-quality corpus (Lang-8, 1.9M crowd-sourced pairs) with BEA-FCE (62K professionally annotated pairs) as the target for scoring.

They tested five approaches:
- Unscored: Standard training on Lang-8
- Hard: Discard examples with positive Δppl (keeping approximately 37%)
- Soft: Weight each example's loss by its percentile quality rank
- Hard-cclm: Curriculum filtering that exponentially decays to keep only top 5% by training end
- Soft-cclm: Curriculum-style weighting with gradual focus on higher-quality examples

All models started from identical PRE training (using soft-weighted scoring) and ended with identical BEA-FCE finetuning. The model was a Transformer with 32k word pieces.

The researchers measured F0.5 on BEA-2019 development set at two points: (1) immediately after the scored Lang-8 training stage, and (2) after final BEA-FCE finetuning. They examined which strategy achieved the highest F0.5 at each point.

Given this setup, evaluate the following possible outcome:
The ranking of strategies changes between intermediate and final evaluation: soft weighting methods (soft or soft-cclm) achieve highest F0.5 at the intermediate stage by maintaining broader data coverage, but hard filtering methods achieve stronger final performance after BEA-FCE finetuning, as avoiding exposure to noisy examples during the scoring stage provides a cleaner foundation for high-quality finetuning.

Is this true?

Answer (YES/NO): NO